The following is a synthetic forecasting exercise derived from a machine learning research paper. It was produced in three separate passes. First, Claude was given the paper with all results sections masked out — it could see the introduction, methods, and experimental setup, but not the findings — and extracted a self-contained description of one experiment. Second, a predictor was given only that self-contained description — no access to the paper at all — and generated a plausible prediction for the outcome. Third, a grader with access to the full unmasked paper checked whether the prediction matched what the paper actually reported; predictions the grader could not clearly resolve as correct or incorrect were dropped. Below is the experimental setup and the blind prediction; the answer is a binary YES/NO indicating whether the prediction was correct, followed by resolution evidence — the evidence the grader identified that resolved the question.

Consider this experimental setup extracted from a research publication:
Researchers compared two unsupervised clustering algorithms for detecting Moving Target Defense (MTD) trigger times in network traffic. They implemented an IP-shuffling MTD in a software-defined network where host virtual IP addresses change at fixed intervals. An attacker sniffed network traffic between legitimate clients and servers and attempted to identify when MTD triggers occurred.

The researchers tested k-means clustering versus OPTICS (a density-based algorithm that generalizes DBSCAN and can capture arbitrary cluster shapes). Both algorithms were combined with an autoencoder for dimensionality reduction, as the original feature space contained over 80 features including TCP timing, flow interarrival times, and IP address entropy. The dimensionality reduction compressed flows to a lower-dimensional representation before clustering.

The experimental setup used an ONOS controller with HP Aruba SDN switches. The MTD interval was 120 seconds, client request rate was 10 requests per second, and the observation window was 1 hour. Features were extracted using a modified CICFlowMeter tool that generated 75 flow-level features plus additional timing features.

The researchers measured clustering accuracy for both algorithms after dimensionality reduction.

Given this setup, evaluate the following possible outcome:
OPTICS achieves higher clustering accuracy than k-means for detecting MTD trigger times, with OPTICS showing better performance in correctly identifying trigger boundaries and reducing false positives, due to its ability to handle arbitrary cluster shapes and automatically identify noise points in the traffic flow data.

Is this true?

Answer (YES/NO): NO